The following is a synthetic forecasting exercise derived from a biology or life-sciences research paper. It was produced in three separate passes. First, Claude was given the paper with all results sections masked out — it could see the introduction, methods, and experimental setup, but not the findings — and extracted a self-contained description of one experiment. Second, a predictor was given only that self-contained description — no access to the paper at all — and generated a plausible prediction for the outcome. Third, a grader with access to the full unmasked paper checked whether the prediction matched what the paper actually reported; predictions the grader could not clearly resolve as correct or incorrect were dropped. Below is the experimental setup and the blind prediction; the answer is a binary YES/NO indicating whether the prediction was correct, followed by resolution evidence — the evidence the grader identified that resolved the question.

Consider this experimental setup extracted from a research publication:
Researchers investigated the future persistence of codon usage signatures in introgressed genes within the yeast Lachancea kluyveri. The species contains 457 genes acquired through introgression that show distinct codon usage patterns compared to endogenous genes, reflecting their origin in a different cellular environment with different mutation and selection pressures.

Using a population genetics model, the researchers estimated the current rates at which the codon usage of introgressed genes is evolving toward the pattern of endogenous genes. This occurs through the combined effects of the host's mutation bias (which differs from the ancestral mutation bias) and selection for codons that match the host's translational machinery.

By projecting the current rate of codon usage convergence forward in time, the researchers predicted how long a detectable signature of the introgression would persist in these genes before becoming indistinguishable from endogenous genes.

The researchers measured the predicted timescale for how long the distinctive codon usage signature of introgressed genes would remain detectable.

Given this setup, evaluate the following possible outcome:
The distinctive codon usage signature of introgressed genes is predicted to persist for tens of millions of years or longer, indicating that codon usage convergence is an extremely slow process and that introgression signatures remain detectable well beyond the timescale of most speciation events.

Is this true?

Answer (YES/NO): NO